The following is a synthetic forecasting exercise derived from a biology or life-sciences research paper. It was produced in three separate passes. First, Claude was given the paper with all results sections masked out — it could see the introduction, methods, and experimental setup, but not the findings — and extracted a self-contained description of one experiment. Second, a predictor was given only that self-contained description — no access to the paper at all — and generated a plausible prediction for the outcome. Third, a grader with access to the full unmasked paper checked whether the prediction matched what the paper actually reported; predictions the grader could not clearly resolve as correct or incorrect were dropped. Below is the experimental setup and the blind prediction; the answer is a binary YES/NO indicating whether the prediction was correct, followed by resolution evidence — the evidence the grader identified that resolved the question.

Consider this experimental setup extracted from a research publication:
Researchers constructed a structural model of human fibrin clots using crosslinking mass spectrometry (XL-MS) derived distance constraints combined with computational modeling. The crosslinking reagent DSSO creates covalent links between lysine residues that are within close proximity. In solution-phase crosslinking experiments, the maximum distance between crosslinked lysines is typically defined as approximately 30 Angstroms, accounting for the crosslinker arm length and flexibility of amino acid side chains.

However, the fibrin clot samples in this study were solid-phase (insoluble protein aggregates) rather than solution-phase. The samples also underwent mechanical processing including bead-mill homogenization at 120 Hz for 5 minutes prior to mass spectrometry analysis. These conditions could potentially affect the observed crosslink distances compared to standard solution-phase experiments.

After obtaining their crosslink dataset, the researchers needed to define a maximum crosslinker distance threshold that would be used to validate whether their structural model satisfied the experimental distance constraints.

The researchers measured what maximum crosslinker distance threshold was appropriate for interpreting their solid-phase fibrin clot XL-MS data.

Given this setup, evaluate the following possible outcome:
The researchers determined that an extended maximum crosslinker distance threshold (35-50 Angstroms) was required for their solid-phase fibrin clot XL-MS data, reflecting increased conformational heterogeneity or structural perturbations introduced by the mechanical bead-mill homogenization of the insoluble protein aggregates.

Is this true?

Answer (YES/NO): YES